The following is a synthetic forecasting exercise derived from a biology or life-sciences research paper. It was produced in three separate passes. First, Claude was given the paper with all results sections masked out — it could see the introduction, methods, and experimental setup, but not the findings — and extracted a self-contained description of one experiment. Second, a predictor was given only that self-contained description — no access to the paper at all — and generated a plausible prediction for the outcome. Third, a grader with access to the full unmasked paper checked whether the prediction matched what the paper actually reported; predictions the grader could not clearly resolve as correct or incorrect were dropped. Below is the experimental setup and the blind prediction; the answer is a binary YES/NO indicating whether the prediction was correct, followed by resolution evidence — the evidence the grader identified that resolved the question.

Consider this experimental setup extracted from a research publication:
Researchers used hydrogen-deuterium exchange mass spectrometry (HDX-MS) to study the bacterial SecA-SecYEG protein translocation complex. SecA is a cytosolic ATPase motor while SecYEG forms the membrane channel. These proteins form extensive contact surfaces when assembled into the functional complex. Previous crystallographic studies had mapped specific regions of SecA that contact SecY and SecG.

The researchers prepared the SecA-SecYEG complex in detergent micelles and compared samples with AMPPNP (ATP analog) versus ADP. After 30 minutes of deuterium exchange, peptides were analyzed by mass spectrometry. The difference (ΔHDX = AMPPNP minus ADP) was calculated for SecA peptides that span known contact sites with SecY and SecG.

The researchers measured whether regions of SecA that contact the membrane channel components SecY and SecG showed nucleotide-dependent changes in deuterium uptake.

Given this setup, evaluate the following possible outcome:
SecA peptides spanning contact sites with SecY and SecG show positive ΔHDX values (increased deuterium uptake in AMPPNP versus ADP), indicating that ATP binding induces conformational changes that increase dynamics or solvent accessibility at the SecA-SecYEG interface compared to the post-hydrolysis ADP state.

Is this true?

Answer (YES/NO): NO